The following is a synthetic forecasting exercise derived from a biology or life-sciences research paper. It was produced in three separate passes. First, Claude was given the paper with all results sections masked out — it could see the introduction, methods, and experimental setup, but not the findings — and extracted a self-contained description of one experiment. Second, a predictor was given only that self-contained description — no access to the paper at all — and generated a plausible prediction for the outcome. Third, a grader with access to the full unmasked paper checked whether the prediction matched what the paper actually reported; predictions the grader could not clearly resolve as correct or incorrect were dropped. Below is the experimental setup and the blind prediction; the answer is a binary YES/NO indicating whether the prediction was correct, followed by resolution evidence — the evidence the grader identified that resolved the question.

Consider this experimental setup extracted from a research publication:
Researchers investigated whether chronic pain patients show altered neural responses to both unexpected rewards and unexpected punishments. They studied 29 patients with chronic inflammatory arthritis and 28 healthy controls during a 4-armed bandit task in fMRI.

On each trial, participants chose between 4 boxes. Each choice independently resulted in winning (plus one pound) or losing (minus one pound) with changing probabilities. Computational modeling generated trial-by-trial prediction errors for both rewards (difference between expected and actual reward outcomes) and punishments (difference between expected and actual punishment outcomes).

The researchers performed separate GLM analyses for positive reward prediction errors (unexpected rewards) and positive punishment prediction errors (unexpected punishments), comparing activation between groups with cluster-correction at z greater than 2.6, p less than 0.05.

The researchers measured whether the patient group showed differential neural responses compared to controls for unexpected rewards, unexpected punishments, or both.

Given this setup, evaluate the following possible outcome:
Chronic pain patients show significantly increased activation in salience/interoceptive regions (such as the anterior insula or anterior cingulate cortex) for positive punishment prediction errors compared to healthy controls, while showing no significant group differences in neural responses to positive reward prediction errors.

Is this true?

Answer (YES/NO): NO